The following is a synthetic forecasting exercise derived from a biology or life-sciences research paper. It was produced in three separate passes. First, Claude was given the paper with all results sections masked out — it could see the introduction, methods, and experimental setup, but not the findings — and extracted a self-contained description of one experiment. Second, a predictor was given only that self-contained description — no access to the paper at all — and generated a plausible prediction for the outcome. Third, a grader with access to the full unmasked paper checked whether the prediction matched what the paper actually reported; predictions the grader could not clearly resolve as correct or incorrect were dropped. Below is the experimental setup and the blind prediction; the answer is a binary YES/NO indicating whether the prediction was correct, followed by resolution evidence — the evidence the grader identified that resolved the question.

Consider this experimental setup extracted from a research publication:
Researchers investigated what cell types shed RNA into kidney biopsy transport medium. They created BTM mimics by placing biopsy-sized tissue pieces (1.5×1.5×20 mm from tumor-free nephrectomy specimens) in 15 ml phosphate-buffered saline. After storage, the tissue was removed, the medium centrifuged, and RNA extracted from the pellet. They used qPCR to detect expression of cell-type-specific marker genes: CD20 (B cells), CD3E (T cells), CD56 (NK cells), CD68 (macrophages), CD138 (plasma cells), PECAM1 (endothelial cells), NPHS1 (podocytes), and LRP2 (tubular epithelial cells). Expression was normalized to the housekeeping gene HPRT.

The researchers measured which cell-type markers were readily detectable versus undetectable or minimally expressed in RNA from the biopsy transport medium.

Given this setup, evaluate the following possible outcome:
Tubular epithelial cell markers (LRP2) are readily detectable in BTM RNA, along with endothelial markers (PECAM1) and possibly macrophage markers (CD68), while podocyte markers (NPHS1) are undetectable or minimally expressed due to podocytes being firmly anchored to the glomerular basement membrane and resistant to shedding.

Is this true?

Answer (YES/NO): NO